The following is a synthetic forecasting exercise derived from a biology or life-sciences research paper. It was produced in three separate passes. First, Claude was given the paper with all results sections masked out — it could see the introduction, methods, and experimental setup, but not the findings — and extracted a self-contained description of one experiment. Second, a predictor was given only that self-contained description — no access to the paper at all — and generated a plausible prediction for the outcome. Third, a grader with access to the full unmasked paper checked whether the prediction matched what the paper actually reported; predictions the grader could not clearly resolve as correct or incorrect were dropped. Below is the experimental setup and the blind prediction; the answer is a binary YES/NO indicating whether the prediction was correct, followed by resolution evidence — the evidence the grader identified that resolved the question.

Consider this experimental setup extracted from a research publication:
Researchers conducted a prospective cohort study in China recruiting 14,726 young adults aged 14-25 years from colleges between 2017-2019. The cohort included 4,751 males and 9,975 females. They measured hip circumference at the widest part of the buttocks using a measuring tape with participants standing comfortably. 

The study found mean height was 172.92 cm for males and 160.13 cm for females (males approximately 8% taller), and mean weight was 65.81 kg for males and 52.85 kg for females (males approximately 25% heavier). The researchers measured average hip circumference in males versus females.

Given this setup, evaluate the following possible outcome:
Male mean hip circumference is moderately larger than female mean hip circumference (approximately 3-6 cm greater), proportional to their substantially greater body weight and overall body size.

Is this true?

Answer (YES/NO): NO